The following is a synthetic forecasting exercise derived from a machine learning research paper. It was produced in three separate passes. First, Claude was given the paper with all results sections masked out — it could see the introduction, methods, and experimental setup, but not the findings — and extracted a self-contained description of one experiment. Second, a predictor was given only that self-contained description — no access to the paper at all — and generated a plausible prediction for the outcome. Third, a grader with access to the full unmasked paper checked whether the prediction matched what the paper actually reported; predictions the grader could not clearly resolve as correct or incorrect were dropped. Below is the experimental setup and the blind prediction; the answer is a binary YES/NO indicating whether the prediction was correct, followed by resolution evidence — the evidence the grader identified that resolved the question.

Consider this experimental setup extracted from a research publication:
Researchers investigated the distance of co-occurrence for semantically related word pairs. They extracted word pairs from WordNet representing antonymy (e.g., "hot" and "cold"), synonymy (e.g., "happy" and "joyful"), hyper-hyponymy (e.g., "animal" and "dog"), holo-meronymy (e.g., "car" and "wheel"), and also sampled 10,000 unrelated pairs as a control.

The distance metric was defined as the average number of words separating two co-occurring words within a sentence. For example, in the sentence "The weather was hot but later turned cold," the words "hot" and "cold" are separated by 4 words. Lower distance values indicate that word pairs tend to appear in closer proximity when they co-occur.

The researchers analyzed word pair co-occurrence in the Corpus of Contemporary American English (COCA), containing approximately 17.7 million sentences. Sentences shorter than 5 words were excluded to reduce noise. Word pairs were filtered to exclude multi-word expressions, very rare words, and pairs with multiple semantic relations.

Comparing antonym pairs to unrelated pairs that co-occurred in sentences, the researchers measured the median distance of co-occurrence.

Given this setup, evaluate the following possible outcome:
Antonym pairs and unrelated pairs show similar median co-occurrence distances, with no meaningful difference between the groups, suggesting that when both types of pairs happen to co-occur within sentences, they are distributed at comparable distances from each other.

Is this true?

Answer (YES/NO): NO